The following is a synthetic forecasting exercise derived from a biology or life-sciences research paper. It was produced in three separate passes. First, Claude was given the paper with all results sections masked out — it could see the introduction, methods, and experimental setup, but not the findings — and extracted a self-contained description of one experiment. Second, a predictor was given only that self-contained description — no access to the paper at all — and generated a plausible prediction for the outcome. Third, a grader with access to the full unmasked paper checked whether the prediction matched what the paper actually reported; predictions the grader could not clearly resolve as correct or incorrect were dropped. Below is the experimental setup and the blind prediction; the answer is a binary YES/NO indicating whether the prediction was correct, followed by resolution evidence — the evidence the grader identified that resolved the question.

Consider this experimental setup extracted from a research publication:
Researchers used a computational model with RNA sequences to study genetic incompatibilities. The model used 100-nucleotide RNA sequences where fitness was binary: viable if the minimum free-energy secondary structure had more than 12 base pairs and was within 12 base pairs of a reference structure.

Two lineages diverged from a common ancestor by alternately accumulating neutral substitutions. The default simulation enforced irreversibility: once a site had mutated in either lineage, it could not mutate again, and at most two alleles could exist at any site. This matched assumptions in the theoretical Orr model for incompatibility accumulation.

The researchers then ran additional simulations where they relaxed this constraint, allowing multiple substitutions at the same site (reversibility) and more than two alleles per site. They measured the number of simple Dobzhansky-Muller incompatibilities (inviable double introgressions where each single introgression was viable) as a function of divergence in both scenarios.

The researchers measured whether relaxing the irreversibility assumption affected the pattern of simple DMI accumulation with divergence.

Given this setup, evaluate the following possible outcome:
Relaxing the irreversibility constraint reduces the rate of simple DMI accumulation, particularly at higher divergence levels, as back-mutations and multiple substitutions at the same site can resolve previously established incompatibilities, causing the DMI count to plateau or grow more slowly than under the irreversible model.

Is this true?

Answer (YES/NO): NO